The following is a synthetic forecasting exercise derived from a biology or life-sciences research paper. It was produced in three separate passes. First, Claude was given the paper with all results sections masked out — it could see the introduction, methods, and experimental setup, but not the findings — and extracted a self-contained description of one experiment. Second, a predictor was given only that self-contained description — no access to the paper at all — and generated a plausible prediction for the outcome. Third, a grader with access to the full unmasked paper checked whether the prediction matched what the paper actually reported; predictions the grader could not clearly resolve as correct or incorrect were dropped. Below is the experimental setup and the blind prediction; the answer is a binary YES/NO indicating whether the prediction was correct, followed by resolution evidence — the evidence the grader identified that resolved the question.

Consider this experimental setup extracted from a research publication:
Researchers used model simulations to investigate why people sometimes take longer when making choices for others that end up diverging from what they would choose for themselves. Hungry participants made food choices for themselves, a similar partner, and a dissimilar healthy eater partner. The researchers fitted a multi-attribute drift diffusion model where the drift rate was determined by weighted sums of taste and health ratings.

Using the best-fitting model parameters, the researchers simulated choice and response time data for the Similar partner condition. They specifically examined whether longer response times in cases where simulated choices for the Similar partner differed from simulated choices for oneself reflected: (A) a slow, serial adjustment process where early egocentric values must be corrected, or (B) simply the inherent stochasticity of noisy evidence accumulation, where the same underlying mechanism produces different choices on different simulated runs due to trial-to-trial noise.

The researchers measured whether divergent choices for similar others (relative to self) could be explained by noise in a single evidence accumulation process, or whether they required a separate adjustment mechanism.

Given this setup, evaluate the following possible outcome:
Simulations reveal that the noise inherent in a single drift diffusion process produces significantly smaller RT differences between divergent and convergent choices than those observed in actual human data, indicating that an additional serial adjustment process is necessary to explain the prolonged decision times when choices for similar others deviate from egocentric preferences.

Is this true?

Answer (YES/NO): NO